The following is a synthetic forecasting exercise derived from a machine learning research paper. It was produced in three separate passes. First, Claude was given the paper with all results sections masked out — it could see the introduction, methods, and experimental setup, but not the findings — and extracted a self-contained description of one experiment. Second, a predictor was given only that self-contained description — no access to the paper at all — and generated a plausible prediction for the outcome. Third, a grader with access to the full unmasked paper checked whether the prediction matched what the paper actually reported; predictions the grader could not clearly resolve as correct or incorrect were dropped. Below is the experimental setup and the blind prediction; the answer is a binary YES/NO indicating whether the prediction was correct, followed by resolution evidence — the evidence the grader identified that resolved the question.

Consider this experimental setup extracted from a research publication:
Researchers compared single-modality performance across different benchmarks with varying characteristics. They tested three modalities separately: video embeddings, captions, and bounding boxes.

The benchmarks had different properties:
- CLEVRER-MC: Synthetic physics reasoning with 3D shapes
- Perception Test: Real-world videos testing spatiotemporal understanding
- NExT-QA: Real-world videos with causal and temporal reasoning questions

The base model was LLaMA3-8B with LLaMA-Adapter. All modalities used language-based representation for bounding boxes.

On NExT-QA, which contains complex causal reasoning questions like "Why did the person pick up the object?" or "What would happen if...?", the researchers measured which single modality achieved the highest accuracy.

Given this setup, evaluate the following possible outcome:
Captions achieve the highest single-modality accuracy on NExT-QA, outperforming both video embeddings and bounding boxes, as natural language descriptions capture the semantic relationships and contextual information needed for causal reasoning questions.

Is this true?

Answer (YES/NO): YES